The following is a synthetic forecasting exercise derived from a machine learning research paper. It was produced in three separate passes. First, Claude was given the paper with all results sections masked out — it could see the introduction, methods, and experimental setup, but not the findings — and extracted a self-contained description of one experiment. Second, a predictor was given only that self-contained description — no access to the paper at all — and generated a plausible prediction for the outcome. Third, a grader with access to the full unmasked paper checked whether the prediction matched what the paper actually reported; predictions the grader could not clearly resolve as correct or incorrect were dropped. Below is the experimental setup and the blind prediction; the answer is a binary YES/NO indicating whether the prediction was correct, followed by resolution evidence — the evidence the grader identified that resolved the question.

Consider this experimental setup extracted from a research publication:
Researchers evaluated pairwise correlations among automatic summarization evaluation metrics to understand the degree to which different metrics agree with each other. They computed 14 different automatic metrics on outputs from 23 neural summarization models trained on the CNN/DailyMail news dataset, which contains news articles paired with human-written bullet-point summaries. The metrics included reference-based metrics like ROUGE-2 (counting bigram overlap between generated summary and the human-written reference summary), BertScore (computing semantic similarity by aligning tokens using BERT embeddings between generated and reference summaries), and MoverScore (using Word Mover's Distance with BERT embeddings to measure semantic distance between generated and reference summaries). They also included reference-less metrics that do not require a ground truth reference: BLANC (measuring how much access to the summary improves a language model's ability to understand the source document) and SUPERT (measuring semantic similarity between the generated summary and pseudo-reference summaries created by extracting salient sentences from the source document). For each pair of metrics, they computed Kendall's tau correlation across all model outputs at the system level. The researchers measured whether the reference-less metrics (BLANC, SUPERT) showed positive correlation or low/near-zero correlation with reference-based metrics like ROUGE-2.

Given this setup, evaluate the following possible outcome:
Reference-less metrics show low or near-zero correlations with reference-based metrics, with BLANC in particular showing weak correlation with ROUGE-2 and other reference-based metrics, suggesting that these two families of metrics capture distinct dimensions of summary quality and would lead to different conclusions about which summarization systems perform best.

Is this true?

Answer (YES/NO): YES